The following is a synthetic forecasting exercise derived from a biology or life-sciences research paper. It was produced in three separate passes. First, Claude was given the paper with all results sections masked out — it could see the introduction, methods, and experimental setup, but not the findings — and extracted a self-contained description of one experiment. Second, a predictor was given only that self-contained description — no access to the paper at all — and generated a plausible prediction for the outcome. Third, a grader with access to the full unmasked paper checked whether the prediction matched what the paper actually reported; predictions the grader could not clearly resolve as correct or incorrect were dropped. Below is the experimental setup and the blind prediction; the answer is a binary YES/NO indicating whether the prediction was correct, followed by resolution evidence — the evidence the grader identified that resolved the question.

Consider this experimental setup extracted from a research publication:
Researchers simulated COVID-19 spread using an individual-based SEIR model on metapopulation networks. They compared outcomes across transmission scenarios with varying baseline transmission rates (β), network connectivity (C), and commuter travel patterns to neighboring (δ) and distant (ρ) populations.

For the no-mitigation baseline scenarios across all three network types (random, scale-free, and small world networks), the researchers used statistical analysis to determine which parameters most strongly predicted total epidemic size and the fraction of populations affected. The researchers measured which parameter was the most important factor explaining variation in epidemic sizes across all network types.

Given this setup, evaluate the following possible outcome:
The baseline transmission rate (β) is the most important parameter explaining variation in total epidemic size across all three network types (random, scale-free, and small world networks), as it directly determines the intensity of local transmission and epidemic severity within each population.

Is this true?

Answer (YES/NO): YES